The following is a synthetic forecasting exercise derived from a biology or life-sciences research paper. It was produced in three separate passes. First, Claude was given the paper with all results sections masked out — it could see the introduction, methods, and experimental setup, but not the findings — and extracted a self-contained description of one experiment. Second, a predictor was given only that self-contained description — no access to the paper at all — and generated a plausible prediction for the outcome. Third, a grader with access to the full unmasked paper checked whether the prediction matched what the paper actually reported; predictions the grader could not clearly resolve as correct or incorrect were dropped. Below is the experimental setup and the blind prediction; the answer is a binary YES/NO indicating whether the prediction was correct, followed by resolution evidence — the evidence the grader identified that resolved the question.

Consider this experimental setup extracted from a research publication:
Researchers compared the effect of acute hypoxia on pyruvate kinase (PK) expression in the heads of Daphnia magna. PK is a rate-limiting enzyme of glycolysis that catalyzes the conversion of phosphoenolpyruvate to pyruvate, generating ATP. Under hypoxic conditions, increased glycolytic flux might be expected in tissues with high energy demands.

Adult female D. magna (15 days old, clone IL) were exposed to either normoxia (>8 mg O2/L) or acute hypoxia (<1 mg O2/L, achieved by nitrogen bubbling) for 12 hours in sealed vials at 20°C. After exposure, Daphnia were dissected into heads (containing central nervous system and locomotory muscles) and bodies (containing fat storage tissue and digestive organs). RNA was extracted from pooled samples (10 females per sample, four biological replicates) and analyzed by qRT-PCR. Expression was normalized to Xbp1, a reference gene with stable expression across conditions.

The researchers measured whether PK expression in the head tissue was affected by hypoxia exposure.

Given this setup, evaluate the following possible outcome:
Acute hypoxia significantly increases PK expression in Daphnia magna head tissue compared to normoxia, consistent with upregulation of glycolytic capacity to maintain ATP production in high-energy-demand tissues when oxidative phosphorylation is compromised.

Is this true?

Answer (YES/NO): NO